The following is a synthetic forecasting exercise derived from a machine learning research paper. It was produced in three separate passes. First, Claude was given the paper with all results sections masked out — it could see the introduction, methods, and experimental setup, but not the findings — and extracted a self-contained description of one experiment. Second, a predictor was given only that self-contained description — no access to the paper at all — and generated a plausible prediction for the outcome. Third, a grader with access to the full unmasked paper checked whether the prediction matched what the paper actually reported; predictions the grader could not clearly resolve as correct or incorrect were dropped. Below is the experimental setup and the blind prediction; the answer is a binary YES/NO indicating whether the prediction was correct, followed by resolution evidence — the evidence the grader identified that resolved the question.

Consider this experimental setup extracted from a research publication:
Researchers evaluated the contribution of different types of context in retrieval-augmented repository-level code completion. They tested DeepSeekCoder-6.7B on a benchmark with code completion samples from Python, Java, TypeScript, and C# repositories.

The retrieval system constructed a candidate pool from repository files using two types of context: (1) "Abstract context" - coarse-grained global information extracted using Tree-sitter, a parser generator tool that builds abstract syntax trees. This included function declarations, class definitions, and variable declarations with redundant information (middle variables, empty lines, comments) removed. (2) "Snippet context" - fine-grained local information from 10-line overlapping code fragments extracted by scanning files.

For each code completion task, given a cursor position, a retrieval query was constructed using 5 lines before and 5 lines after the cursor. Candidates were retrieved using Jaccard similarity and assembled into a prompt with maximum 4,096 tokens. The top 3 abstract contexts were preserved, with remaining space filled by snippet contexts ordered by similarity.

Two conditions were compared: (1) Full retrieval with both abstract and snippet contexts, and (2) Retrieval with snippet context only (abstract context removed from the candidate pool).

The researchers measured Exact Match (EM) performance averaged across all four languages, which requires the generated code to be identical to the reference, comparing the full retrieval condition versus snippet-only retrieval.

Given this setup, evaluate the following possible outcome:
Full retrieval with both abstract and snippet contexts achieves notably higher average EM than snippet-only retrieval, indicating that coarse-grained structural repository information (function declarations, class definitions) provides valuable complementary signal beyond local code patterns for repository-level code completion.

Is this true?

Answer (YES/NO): NO